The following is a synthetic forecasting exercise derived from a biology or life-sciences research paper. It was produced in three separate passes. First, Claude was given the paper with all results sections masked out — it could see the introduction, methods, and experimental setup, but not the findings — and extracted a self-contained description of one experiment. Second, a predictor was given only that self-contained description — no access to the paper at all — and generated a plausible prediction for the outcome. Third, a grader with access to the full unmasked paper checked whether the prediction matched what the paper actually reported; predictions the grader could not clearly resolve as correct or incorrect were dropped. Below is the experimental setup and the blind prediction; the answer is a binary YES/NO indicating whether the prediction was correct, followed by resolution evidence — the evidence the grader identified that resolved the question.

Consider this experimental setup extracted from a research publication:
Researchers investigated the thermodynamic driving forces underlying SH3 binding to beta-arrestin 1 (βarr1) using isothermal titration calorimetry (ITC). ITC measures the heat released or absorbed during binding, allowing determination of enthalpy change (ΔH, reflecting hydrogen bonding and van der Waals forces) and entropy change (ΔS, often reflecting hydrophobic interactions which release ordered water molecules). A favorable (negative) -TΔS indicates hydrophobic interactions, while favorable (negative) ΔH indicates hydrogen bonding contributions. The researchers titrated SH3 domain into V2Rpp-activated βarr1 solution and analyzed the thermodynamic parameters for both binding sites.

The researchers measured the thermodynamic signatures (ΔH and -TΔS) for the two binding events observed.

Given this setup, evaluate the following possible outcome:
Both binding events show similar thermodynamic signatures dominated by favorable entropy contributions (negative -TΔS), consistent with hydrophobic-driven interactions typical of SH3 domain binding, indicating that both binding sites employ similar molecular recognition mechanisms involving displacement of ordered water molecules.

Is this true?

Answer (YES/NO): NO